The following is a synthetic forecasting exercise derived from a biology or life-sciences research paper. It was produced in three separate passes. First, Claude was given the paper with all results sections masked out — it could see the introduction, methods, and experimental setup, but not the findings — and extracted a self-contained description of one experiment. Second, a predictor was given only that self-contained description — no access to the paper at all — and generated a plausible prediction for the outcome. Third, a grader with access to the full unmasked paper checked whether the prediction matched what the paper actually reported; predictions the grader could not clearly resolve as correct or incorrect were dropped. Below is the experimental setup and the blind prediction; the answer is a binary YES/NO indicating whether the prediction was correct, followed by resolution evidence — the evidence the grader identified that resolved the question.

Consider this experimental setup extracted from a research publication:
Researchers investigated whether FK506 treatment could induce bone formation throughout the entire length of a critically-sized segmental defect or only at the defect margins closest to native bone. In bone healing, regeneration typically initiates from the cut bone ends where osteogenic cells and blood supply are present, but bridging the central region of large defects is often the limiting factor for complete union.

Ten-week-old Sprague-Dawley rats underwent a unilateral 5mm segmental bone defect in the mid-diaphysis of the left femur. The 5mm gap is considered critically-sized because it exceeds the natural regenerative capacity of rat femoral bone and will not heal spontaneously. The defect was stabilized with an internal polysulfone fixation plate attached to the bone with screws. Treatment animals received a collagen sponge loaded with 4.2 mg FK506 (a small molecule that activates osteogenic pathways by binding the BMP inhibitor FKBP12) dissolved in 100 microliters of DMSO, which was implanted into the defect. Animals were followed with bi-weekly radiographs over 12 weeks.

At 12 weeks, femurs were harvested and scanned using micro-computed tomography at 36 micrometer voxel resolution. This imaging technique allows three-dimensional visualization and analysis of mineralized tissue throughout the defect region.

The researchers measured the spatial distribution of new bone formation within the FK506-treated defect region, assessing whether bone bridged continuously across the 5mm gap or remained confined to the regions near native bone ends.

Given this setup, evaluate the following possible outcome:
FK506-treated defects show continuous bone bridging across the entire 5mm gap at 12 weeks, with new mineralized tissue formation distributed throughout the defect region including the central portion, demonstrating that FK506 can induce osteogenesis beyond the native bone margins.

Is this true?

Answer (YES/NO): YES